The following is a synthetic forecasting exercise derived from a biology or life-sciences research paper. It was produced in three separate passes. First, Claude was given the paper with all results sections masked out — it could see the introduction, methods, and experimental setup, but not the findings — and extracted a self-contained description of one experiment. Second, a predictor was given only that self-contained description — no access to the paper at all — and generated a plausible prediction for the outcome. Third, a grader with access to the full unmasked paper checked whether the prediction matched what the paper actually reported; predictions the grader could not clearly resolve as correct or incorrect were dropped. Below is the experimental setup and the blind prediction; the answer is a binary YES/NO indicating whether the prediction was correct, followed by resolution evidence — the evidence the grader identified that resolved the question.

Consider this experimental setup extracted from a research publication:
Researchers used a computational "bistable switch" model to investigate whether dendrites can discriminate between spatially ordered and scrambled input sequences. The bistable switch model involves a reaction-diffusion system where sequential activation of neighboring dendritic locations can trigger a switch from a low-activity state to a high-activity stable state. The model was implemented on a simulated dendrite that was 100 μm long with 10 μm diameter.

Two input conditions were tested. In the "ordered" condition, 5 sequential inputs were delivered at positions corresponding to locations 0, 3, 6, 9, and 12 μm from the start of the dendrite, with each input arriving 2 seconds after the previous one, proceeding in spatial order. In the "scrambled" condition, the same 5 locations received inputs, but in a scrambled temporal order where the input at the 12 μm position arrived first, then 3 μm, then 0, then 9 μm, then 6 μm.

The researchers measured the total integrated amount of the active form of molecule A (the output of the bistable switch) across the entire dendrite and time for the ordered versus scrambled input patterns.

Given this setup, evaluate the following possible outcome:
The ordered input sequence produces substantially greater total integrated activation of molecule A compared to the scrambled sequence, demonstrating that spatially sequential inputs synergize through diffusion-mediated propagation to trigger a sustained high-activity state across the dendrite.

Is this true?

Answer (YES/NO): YES